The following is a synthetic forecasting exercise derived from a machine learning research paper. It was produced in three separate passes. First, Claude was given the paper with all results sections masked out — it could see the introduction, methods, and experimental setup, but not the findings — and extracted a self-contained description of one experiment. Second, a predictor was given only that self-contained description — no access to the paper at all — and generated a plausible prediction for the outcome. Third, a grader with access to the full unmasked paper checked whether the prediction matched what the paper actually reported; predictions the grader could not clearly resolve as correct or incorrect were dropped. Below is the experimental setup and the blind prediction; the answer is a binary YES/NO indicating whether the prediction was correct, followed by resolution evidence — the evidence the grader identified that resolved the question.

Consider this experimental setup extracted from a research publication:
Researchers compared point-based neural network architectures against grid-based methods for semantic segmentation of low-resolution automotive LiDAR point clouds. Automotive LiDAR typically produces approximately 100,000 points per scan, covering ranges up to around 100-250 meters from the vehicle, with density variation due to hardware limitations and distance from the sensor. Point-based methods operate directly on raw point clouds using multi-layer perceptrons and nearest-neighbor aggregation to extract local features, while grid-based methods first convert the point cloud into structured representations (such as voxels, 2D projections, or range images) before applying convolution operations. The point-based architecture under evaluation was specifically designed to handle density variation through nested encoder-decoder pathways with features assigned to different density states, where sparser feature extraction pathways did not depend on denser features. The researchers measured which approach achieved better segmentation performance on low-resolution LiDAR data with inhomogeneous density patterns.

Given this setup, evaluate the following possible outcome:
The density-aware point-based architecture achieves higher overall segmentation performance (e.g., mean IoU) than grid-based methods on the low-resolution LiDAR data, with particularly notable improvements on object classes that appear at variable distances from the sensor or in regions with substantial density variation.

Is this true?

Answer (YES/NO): NO